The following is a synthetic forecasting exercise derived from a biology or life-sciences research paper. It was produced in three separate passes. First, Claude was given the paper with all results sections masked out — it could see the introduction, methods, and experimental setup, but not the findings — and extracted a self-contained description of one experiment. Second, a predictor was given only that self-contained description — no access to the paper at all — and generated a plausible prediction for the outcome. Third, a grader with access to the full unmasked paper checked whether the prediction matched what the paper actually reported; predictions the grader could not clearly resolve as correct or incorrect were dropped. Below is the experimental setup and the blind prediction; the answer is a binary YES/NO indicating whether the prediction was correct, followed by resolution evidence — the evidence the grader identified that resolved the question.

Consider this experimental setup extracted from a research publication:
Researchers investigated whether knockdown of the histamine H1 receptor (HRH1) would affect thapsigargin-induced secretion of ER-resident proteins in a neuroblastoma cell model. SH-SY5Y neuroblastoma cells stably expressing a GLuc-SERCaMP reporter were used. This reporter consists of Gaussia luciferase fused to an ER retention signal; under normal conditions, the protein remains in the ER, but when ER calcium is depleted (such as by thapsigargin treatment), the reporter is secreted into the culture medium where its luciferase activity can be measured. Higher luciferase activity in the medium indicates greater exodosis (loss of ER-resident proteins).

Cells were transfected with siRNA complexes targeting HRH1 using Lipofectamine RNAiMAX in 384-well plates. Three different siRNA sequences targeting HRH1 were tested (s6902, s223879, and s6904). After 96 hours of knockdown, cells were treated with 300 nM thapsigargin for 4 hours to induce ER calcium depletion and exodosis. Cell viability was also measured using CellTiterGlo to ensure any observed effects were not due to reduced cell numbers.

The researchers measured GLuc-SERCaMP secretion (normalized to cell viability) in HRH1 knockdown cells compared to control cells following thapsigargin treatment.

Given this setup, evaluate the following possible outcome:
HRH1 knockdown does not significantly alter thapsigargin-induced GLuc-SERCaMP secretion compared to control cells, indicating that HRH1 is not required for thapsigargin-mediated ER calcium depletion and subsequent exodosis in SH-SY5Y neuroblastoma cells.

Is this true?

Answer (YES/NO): NO